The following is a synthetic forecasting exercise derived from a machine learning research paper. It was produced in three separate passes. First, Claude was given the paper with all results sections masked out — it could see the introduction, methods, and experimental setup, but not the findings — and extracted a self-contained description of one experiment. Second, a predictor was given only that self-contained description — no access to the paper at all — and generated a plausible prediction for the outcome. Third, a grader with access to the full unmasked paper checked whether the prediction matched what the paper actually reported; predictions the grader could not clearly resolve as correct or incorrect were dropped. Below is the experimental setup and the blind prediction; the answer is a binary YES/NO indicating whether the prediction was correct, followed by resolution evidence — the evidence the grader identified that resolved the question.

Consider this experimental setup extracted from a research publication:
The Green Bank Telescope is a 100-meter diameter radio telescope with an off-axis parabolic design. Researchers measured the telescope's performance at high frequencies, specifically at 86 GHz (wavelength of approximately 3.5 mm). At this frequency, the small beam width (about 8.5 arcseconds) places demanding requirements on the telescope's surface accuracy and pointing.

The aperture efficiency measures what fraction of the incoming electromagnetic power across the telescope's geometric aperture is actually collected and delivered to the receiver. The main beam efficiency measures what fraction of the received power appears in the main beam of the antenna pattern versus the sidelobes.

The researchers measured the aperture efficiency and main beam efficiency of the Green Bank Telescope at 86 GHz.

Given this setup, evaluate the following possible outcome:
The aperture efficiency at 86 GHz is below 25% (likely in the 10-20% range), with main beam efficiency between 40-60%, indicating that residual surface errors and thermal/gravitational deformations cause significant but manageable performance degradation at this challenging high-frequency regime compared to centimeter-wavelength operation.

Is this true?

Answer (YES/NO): NO